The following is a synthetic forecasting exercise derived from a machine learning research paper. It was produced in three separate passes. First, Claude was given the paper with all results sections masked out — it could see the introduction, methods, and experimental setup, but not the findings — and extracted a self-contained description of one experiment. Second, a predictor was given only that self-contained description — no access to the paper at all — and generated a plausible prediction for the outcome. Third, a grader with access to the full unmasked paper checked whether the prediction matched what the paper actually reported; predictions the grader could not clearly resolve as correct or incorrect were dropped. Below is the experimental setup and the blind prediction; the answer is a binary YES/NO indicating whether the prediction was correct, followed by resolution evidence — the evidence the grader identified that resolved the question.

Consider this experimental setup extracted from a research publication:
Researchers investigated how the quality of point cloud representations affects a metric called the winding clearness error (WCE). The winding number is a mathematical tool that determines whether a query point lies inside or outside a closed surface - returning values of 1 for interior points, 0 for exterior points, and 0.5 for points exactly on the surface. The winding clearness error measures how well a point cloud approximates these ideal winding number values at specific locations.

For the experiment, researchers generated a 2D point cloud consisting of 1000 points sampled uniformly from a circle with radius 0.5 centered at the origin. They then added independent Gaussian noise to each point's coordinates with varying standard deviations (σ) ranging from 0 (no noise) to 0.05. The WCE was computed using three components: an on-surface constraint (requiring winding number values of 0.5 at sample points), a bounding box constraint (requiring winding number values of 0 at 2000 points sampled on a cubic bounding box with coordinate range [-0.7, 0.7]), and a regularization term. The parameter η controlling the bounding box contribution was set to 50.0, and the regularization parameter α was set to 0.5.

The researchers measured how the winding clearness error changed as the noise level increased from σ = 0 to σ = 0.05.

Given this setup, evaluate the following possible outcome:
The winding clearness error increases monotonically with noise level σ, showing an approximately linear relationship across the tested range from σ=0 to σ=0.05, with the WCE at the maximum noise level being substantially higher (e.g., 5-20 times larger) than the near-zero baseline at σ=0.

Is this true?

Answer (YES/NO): NO